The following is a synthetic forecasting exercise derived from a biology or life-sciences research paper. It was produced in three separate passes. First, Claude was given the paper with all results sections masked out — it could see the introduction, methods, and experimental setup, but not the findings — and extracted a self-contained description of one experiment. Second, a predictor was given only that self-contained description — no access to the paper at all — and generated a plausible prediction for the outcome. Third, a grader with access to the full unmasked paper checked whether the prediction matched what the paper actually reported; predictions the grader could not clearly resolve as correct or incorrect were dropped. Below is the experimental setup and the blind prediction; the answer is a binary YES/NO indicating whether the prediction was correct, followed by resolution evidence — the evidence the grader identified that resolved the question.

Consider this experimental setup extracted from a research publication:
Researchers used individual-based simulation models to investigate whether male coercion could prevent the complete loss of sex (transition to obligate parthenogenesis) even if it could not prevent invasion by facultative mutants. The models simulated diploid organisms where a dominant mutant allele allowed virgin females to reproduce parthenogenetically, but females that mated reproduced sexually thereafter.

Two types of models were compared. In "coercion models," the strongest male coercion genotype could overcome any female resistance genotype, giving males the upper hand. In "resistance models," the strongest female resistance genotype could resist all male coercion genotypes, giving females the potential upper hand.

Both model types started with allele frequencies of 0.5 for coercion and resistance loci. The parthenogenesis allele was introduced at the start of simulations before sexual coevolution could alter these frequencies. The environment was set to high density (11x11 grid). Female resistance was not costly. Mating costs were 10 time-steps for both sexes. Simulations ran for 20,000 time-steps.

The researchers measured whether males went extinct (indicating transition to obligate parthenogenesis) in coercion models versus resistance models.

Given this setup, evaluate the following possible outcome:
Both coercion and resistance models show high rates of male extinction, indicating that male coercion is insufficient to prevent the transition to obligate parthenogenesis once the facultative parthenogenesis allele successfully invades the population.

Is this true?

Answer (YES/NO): NO